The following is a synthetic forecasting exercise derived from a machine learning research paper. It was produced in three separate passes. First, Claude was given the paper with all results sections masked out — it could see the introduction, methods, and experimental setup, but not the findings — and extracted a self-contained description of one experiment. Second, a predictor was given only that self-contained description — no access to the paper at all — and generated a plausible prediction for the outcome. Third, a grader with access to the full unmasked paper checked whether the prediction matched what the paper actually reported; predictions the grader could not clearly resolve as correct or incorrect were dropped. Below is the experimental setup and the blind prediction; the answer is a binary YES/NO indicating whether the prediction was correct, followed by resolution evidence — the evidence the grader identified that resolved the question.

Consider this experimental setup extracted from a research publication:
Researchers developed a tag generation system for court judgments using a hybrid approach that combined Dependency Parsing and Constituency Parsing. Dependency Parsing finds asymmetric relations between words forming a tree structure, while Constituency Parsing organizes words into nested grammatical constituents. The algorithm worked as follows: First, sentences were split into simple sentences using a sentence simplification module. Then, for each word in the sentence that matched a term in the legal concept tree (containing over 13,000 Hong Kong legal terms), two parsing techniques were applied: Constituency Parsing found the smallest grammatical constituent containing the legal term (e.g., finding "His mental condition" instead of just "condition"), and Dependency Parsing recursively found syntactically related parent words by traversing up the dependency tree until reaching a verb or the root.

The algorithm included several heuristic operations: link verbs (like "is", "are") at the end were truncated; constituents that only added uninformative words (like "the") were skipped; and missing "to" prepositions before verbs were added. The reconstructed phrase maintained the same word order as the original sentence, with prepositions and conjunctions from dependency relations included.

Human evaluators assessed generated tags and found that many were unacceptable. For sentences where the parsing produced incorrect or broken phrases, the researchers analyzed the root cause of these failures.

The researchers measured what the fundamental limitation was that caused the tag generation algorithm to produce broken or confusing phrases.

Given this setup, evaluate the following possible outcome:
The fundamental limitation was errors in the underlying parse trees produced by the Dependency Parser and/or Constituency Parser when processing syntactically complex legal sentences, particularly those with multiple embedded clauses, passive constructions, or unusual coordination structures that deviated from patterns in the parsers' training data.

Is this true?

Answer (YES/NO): NO